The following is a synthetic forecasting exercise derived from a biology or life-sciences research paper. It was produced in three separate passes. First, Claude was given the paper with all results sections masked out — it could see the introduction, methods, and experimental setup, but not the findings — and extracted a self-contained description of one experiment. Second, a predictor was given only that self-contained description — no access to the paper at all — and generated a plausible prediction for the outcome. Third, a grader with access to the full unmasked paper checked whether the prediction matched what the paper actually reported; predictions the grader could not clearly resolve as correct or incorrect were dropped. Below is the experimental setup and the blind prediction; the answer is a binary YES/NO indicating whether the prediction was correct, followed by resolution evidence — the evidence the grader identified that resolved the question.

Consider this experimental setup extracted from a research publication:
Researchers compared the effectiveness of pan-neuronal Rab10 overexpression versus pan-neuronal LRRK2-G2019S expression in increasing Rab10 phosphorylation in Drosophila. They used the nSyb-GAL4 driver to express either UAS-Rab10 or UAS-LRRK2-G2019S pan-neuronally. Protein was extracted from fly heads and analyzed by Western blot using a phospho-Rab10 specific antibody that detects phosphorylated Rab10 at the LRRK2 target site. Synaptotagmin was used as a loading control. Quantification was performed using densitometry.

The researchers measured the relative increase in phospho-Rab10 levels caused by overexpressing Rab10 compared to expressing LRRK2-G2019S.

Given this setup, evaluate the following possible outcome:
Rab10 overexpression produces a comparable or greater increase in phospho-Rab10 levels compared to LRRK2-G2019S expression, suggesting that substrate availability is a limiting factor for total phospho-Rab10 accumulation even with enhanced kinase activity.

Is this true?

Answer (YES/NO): YES